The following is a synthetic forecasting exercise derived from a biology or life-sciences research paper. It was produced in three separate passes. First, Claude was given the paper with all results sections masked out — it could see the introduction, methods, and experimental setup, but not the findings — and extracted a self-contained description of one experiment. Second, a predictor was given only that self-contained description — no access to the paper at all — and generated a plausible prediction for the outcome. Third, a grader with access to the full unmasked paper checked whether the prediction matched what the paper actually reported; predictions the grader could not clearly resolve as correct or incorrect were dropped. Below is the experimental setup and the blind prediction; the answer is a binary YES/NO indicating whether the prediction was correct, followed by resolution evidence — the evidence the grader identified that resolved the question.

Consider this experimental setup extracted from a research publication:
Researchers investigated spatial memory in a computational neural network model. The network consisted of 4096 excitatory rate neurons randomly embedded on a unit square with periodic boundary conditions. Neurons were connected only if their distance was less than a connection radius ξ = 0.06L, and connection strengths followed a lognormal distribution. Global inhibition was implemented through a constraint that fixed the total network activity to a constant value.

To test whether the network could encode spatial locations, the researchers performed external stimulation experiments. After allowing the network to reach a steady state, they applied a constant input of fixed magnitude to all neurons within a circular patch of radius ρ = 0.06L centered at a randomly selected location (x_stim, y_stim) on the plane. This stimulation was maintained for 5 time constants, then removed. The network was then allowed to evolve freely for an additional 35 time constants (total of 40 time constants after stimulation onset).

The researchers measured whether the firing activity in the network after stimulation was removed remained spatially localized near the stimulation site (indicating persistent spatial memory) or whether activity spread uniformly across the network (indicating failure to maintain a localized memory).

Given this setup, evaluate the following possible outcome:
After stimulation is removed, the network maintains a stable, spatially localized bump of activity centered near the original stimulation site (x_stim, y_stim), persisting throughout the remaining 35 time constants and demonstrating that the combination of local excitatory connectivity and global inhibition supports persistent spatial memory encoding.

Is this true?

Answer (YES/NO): YES